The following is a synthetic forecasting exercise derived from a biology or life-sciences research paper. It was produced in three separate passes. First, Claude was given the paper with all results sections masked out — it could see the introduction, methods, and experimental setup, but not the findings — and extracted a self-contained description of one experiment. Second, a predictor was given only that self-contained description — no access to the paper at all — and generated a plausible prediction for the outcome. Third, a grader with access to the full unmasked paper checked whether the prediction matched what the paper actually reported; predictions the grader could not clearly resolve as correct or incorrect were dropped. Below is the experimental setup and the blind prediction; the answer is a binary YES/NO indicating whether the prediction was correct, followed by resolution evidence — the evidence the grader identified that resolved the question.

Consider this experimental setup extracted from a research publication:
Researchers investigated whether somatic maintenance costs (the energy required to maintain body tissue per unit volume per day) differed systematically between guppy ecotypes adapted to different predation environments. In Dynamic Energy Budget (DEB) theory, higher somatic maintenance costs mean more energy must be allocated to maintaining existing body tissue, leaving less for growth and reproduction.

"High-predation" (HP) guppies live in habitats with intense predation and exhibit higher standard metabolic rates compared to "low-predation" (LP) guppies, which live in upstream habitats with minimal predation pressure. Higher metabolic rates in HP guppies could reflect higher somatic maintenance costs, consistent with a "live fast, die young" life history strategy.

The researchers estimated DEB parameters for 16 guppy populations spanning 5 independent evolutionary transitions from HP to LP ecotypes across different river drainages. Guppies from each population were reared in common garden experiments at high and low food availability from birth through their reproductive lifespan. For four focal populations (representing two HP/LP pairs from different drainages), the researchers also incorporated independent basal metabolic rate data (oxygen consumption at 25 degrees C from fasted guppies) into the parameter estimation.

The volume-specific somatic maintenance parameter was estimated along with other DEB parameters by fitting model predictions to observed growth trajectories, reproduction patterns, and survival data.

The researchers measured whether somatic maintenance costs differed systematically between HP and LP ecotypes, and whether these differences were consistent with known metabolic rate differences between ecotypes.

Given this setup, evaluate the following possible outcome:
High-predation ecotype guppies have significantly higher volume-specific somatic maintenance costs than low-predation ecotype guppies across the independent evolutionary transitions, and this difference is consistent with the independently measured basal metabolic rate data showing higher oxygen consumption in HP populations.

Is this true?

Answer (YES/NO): NO